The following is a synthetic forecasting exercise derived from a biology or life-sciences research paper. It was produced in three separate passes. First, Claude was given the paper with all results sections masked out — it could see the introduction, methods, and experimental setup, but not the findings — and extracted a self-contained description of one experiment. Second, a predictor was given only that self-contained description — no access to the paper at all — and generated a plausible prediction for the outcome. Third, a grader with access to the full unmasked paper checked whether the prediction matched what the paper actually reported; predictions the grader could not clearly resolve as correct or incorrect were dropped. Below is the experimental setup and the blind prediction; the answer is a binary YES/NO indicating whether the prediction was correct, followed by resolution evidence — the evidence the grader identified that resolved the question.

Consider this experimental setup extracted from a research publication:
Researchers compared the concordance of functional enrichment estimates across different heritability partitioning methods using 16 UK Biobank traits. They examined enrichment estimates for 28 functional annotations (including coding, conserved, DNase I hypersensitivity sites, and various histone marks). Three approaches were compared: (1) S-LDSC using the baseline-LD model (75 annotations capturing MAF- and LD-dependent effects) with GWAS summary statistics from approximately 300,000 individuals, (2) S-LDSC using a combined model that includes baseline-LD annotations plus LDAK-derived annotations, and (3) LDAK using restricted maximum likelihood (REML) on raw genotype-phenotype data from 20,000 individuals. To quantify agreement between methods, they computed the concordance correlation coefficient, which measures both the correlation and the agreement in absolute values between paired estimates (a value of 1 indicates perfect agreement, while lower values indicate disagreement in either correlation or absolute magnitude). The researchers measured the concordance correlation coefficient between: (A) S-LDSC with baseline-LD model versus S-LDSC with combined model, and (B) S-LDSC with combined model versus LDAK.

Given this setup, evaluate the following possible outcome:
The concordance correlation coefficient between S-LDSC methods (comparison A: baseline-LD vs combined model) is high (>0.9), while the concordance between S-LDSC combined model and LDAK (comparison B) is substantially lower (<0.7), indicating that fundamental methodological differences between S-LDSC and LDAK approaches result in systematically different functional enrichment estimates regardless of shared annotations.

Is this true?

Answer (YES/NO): YES